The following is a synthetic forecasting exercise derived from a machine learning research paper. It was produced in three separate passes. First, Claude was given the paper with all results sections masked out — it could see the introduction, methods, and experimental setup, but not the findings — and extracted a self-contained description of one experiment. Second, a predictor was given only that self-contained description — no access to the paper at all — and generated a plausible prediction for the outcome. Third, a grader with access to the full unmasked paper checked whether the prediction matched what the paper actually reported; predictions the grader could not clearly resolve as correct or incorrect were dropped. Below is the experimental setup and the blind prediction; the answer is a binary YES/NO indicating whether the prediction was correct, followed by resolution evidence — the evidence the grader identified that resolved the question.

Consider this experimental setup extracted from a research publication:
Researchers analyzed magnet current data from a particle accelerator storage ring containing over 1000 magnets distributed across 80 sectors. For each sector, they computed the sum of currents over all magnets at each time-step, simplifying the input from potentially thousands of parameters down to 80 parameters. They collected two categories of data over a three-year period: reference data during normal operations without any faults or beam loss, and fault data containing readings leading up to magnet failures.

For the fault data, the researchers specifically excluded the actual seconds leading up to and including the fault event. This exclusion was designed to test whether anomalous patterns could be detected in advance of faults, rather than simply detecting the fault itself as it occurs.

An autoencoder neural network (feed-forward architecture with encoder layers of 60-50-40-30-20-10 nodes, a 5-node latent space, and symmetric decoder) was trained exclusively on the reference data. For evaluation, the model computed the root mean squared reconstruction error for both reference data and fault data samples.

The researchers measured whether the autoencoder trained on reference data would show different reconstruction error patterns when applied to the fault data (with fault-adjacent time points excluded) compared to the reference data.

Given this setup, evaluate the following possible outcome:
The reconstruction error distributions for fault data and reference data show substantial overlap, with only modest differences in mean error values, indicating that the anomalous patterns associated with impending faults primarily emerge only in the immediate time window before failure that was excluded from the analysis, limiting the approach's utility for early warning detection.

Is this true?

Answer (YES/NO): NO